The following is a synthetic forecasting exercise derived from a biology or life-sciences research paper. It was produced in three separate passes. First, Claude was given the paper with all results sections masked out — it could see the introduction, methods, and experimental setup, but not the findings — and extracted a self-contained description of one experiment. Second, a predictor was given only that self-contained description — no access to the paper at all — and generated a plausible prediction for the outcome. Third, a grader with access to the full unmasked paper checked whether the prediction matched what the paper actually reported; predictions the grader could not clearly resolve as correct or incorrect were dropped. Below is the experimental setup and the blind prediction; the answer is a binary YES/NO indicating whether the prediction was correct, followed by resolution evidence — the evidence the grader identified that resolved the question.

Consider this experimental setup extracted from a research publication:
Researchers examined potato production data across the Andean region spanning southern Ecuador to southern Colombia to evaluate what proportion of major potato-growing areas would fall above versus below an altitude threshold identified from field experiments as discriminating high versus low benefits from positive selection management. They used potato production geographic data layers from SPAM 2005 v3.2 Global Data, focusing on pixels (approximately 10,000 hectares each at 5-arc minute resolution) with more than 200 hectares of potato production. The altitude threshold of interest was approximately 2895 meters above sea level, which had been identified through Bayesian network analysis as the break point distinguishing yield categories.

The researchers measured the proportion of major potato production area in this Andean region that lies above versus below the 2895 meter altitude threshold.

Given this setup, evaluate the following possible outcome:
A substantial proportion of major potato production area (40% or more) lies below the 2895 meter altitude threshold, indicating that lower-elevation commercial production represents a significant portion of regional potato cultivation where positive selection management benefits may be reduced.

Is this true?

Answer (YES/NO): YES